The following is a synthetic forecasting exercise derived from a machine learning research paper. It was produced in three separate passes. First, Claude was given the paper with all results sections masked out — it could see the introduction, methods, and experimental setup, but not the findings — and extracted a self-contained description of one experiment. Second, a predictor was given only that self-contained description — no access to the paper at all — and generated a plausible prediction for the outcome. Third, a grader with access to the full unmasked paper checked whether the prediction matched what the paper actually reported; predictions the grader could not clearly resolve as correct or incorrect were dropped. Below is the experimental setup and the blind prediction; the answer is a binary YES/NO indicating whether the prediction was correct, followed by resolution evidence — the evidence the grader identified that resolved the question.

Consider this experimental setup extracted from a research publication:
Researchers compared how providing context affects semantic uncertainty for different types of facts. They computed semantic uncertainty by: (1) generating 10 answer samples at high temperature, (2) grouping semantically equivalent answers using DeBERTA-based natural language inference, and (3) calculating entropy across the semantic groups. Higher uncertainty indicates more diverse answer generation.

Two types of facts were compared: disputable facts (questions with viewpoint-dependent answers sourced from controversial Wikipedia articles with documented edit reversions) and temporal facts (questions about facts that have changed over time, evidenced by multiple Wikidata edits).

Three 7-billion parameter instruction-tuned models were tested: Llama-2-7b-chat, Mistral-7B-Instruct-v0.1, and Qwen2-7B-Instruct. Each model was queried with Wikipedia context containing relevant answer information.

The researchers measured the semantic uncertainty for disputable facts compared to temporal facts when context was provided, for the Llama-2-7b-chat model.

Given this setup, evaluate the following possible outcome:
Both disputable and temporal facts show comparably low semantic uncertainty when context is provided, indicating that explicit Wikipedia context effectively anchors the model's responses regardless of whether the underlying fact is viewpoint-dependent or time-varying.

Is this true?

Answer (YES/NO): NO